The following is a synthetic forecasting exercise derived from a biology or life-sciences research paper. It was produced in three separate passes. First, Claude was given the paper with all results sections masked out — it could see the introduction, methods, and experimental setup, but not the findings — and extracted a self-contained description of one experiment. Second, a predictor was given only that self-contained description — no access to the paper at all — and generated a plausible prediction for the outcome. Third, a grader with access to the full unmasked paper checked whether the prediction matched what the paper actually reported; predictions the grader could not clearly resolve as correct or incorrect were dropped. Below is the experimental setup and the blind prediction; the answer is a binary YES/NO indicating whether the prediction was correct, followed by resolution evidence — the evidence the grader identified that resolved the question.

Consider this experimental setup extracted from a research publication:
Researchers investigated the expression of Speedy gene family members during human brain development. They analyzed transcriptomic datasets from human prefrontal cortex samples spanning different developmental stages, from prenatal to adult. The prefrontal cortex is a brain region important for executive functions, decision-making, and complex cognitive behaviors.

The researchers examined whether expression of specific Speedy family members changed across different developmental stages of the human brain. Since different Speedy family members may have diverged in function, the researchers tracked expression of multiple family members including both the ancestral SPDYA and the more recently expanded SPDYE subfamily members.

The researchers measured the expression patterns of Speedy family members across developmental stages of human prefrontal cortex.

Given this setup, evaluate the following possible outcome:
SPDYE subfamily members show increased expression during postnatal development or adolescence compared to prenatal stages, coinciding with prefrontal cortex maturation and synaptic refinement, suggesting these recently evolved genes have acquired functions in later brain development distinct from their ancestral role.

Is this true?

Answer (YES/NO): NO